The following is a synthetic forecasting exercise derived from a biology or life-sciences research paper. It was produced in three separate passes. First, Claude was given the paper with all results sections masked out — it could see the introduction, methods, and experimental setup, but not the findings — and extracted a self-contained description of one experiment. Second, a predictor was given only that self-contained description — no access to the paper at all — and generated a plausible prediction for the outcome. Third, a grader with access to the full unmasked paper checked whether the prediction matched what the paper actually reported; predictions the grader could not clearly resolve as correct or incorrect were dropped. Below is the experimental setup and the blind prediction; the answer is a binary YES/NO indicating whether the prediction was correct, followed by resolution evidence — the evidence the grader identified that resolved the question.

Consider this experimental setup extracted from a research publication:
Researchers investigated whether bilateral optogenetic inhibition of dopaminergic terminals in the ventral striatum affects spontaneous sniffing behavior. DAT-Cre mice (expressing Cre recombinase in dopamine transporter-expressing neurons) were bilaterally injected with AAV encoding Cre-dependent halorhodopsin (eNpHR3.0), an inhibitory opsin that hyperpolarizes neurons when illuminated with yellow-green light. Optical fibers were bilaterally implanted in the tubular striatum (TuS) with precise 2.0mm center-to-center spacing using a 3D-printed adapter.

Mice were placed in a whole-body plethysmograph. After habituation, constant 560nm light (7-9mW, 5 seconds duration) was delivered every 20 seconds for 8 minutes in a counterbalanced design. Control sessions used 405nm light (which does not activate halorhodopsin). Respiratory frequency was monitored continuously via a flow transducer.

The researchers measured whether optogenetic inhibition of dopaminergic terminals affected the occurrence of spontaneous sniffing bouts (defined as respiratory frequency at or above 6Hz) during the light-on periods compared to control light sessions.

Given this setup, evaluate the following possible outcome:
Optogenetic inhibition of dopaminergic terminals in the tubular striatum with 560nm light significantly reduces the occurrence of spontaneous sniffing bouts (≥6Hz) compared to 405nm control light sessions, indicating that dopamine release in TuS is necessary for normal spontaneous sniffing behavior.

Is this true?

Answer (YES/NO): NO